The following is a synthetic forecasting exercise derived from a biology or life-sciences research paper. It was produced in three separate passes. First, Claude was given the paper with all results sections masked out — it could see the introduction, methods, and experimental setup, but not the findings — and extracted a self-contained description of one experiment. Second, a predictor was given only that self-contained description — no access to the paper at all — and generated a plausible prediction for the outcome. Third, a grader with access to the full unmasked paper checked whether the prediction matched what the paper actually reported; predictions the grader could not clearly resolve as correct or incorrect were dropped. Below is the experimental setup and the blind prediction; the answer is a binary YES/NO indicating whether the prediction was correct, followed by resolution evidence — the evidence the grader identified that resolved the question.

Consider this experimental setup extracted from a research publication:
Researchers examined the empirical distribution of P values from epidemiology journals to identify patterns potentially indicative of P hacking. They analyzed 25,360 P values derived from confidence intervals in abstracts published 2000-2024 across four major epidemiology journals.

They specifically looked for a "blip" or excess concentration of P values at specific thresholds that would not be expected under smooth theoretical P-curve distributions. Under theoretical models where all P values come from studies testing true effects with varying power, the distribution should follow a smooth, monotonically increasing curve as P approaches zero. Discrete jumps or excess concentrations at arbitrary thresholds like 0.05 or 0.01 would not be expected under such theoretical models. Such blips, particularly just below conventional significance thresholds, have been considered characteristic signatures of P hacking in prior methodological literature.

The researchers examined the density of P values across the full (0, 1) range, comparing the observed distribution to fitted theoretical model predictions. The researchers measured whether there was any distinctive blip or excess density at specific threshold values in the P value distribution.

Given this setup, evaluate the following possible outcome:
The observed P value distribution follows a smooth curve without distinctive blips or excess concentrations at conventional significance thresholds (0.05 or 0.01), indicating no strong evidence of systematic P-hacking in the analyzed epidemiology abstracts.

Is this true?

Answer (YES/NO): NO